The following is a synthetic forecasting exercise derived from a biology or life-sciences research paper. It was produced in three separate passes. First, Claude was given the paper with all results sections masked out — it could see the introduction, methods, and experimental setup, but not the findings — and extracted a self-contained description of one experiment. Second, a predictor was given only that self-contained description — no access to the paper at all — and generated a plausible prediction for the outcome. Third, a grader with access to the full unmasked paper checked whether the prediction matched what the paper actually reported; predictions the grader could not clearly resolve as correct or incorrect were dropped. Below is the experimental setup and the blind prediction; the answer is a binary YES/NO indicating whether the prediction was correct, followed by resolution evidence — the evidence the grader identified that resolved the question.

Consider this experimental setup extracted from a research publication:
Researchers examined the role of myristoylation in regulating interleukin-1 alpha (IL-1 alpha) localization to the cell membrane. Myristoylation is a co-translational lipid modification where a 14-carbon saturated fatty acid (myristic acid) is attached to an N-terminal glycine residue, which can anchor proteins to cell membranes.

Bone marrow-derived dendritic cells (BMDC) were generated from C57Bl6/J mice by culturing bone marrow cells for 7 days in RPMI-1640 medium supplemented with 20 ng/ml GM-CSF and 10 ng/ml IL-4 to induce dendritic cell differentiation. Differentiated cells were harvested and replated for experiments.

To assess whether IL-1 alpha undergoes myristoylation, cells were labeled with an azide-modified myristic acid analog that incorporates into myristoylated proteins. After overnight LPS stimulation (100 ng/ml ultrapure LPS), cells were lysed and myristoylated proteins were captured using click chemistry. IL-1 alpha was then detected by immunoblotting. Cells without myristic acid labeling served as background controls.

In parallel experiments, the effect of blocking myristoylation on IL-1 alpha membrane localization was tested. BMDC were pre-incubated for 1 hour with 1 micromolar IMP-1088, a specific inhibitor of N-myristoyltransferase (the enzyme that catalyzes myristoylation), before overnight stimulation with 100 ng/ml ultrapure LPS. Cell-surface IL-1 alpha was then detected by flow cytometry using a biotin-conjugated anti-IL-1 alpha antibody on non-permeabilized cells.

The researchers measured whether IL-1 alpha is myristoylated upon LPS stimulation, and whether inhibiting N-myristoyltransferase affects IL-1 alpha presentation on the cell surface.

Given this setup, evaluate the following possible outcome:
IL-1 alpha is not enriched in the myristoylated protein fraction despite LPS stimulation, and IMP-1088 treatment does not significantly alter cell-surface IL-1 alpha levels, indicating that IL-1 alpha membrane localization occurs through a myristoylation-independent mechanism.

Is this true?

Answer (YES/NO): NO